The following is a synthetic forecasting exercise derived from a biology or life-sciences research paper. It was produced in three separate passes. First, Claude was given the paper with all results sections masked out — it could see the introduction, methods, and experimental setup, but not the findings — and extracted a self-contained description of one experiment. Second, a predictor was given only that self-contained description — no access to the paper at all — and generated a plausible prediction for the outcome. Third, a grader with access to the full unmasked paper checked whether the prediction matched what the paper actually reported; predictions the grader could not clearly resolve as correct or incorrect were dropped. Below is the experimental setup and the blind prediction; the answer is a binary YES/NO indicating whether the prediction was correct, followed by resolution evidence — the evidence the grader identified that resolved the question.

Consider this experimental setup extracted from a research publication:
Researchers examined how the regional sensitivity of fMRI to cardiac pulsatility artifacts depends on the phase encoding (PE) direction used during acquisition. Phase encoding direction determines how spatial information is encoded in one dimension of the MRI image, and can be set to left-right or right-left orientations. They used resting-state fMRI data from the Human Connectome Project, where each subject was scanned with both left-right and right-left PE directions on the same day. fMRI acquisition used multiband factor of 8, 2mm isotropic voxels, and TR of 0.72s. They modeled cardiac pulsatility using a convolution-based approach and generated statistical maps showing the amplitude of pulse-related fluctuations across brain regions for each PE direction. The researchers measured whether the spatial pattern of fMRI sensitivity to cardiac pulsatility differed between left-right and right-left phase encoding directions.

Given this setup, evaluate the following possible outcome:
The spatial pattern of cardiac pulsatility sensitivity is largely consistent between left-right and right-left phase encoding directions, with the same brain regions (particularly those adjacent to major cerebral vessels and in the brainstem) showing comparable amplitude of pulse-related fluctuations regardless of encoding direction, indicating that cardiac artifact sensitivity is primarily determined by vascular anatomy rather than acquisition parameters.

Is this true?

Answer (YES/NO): NO